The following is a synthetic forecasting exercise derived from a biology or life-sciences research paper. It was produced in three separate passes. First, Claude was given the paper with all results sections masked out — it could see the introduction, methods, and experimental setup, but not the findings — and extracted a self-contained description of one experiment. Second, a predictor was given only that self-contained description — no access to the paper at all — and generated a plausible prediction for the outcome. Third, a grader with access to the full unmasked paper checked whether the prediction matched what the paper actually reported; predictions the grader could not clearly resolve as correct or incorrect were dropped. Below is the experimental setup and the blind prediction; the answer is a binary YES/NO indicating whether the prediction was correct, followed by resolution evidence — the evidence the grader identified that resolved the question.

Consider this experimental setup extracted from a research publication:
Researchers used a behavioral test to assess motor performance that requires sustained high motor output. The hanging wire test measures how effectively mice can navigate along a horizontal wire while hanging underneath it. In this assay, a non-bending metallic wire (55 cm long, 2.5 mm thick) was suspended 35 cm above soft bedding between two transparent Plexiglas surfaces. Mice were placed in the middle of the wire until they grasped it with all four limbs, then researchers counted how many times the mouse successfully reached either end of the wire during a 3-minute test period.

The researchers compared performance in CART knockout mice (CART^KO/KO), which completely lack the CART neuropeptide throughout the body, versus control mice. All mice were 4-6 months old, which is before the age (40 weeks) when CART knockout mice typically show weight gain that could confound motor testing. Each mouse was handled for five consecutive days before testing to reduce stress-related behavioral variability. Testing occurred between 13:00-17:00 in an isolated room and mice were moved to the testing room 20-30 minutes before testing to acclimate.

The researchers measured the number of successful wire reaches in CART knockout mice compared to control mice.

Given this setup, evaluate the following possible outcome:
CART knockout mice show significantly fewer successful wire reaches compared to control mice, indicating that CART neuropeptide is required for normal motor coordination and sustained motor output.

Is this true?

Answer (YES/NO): NO